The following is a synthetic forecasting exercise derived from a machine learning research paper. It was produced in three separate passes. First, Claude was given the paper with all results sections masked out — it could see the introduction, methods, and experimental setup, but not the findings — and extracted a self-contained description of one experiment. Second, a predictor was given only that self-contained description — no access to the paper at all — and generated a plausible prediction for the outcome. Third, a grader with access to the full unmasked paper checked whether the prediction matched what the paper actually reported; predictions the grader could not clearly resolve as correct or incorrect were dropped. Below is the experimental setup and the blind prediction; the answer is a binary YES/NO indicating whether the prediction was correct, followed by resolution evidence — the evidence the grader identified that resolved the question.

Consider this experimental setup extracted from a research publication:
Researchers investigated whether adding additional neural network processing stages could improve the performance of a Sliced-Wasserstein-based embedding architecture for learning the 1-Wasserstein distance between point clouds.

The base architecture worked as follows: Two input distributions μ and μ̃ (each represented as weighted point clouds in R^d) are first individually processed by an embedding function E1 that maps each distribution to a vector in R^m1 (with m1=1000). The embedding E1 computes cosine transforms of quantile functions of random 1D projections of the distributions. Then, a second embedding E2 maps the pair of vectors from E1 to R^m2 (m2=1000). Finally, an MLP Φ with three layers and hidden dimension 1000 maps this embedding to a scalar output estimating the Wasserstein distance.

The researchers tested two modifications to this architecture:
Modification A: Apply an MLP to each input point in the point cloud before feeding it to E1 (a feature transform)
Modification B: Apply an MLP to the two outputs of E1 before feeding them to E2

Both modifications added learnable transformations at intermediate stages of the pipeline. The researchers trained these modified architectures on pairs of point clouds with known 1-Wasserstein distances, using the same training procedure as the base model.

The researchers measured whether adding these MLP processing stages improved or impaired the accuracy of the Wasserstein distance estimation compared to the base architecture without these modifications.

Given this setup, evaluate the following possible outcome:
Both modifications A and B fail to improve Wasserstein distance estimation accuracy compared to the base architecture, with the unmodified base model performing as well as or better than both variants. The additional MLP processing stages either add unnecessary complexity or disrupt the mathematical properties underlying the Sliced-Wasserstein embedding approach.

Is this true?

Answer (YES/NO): YES